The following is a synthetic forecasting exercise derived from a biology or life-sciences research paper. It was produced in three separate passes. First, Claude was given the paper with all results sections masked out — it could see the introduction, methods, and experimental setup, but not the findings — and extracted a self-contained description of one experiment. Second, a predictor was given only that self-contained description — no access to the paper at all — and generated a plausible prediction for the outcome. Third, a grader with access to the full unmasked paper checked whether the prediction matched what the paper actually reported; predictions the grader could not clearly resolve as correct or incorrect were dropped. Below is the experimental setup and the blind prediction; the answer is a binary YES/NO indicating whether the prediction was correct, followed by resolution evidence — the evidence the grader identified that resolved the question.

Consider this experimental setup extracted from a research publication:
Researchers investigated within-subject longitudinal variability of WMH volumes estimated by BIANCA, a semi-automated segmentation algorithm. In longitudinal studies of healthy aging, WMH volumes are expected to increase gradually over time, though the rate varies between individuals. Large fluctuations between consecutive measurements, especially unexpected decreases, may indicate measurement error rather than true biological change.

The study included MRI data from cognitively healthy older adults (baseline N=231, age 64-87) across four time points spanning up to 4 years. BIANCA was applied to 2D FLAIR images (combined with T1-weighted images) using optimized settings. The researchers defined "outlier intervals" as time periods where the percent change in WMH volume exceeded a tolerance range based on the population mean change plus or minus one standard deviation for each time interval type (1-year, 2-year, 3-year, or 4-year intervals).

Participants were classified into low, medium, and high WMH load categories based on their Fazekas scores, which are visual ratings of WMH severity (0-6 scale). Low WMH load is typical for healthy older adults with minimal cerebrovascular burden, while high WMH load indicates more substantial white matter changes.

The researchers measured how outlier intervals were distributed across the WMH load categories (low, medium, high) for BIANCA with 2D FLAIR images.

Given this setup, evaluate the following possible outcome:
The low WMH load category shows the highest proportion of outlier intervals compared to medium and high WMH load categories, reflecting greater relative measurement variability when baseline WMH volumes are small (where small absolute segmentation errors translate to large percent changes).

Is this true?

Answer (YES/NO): NO